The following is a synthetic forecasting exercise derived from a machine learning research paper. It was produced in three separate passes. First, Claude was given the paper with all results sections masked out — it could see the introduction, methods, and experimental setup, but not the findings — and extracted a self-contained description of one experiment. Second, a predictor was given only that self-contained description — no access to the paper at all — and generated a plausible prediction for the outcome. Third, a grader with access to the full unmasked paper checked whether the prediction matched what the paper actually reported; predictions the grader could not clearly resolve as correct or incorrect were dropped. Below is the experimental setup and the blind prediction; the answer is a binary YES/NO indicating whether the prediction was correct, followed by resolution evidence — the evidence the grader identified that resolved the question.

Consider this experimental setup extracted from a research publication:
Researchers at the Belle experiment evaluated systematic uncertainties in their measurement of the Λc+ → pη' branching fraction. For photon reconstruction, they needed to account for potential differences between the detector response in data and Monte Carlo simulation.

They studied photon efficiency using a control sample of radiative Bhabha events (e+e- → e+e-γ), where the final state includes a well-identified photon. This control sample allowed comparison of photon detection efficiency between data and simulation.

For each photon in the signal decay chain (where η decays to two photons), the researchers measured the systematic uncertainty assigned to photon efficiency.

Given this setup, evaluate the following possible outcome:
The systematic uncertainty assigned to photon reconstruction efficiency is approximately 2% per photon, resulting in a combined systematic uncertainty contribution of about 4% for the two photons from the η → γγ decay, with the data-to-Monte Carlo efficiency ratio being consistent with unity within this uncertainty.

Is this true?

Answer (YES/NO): YES